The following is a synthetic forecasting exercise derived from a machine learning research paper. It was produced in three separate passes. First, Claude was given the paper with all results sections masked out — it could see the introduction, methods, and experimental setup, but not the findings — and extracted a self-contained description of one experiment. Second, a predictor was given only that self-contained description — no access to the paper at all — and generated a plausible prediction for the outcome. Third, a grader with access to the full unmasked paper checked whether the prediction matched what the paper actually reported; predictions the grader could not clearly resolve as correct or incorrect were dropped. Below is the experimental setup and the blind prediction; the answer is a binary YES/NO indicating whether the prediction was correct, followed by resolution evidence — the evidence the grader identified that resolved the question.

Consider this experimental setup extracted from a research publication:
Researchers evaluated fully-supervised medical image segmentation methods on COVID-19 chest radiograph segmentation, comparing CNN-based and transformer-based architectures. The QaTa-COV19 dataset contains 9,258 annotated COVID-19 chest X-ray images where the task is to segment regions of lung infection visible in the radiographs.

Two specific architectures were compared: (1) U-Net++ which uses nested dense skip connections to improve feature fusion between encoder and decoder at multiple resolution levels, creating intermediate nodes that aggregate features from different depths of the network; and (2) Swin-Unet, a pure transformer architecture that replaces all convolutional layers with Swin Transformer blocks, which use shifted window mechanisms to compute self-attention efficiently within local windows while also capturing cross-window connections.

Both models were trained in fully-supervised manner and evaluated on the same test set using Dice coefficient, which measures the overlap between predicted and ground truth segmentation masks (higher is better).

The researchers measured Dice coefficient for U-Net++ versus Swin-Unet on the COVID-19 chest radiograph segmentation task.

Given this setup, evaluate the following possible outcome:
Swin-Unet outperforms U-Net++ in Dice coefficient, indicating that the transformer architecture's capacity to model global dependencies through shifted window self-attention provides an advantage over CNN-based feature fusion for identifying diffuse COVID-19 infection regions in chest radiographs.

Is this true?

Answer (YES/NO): NO